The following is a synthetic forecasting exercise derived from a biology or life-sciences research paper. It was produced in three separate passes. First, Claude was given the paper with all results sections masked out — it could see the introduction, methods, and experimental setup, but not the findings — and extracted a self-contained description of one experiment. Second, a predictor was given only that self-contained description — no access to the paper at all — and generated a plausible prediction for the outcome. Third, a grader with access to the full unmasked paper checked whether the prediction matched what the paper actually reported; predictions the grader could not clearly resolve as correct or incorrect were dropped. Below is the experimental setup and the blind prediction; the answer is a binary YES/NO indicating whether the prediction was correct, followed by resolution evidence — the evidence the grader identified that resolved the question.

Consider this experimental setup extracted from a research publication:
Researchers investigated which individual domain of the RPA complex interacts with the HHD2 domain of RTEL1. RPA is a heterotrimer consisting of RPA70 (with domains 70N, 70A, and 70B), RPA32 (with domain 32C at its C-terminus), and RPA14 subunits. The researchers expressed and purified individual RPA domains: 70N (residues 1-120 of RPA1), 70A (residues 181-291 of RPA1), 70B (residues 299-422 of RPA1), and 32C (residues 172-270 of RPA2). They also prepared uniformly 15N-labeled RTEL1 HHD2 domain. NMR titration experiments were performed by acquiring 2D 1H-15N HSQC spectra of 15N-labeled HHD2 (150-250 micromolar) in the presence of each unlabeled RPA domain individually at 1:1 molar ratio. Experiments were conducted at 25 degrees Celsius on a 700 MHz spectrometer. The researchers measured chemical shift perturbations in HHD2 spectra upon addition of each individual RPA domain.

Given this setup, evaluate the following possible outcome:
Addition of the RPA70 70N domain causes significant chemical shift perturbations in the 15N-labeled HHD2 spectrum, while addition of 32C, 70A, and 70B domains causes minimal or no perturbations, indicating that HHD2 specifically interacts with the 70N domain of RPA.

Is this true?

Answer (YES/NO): NO